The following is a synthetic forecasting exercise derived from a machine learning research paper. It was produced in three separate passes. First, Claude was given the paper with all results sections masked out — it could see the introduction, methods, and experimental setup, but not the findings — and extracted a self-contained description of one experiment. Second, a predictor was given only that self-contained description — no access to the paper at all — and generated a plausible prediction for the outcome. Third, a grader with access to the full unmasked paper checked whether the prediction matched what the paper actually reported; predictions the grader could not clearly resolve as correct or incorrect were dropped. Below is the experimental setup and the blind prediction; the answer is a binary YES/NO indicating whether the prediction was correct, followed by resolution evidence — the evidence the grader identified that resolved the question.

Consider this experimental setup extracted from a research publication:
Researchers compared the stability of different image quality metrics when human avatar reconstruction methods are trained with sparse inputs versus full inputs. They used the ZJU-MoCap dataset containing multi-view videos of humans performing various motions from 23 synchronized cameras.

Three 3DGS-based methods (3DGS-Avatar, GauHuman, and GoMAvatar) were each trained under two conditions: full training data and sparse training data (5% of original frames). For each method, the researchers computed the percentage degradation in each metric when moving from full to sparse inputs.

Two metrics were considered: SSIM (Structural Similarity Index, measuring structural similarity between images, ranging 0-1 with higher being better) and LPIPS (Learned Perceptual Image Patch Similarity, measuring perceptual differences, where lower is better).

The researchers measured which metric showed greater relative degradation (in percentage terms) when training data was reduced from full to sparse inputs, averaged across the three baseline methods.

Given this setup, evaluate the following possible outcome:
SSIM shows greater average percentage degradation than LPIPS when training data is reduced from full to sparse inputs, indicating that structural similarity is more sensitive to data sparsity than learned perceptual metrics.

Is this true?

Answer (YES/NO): NO